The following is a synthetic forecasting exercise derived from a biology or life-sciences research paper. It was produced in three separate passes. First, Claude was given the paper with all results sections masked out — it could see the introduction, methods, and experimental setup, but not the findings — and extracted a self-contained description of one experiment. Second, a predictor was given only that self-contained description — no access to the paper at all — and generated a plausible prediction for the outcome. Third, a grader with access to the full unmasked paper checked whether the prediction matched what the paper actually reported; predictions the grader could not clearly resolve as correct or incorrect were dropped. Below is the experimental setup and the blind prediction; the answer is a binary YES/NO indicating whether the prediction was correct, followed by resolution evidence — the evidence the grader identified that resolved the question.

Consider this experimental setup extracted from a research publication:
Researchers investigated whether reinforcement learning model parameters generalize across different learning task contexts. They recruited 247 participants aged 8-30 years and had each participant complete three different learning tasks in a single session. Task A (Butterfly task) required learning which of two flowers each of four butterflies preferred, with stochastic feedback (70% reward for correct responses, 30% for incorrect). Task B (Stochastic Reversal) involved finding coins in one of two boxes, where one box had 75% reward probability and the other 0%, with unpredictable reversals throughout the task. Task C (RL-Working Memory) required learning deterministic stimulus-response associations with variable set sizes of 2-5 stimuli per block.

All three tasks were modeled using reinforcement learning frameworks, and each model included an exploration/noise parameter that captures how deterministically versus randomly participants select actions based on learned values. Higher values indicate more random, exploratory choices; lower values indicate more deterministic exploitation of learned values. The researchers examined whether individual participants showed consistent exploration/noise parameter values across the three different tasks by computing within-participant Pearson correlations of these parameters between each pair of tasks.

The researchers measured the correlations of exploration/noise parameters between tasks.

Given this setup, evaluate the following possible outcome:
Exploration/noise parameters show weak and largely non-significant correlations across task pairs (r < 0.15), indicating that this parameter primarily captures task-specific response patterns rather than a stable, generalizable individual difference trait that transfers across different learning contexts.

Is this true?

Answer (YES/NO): NO